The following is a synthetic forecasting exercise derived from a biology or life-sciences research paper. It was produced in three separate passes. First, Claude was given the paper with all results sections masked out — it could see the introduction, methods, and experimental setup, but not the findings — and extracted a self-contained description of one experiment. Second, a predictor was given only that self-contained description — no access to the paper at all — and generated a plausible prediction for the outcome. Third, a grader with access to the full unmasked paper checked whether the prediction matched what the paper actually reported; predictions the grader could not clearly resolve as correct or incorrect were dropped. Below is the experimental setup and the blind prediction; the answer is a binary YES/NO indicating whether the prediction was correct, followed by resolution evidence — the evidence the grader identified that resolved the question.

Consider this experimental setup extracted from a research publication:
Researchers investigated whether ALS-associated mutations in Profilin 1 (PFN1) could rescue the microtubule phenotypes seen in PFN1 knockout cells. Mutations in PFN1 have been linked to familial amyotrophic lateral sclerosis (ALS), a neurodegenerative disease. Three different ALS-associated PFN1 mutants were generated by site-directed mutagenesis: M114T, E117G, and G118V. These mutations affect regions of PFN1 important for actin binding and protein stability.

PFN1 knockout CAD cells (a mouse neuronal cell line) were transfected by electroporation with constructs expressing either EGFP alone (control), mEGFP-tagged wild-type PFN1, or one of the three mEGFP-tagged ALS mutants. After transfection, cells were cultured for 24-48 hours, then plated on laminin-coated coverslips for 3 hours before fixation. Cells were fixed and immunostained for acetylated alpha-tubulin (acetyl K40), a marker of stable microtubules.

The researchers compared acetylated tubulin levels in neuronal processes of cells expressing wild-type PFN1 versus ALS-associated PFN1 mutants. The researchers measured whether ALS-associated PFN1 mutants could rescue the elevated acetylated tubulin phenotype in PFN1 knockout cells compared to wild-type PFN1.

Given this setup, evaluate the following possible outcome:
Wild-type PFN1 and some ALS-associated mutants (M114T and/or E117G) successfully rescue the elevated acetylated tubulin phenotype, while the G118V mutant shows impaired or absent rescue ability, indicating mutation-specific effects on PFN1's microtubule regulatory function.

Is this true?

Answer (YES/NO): NO